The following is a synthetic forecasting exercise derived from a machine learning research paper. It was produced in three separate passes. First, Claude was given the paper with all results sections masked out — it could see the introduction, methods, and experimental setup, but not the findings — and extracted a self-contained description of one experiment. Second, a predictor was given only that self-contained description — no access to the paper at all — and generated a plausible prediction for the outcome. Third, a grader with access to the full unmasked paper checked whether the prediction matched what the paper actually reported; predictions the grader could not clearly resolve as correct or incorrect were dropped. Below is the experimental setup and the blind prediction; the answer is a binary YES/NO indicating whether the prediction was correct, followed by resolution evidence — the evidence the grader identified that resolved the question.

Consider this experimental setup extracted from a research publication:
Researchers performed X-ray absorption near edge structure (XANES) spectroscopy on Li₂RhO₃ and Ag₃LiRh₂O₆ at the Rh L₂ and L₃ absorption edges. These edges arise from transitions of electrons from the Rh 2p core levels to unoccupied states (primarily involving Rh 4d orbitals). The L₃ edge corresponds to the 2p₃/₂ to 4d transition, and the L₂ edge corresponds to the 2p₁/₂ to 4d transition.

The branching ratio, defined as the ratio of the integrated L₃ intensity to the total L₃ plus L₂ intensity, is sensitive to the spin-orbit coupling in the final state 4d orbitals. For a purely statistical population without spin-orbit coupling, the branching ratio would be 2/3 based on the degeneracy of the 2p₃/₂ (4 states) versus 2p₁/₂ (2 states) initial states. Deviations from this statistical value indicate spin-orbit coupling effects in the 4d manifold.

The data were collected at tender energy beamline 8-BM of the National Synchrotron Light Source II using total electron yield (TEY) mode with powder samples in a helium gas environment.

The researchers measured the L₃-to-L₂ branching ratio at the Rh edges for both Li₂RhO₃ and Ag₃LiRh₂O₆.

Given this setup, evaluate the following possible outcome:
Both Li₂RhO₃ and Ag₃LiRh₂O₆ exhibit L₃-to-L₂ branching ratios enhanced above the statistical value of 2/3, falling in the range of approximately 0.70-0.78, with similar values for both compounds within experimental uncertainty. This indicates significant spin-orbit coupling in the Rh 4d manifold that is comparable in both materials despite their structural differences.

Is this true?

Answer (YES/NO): NO